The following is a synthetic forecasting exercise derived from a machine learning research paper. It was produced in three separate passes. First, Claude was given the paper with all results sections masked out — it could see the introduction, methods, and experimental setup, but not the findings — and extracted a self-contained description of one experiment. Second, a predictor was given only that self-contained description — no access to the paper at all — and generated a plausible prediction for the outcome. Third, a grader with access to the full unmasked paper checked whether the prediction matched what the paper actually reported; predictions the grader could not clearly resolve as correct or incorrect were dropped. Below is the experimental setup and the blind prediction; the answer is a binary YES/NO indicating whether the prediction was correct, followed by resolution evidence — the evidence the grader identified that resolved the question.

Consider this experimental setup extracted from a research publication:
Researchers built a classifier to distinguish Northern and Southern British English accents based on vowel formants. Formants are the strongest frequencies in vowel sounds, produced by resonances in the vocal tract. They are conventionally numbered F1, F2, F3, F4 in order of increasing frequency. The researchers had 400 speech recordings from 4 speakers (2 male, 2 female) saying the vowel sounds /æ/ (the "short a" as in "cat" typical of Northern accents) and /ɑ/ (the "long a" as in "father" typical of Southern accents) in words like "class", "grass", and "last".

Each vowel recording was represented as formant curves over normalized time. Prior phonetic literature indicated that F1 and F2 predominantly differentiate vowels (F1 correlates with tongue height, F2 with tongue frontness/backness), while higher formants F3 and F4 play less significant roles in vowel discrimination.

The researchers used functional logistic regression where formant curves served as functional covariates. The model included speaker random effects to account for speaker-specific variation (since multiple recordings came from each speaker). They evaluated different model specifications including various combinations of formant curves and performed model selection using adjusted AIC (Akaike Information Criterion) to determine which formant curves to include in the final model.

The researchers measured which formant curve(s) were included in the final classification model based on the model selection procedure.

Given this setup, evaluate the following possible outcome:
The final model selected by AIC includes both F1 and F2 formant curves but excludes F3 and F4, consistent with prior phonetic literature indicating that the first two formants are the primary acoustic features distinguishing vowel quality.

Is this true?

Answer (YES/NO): NO